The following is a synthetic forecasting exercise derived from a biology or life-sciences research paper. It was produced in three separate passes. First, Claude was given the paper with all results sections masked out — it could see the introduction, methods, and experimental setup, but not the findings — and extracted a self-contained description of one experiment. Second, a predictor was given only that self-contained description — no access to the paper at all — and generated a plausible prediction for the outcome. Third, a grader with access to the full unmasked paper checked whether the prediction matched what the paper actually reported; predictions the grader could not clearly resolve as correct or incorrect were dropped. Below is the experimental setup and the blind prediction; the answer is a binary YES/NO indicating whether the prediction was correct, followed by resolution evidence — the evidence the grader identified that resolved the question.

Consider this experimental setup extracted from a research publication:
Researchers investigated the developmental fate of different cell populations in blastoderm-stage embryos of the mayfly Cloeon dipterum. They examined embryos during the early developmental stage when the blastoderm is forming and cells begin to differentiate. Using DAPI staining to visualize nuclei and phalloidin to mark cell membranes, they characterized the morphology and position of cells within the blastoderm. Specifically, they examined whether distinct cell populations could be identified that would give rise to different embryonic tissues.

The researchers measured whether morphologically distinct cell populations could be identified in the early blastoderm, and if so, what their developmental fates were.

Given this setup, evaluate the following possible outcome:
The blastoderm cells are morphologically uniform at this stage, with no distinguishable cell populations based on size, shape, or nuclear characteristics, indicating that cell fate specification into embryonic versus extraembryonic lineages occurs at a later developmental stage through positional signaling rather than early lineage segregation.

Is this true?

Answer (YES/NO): NO